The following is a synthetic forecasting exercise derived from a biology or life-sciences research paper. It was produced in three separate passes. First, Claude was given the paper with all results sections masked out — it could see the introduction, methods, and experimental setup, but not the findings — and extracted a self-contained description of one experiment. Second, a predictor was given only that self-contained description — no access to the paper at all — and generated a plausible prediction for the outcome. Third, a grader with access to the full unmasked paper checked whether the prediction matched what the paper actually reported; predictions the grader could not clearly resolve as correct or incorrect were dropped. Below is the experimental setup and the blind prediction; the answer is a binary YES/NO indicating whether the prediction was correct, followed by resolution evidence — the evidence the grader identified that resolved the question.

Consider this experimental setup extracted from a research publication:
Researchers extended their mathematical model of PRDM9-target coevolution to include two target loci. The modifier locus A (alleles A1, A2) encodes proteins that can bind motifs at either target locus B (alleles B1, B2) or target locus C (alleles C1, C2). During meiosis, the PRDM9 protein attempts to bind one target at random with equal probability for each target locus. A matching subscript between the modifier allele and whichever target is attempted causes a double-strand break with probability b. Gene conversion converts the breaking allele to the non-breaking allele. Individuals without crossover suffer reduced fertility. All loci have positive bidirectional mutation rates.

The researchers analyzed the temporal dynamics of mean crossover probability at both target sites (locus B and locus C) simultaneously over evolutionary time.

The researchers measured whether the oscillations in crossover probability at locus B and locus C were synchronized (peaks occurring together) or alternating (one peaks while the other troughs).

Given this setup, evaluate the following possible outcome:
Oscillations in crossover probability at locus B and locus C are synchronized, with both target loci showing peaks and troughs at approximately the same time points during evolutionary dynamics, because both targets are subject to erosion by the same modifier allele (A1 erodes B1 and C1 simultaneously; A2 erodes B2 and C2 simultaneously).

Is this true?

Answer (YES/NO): NO